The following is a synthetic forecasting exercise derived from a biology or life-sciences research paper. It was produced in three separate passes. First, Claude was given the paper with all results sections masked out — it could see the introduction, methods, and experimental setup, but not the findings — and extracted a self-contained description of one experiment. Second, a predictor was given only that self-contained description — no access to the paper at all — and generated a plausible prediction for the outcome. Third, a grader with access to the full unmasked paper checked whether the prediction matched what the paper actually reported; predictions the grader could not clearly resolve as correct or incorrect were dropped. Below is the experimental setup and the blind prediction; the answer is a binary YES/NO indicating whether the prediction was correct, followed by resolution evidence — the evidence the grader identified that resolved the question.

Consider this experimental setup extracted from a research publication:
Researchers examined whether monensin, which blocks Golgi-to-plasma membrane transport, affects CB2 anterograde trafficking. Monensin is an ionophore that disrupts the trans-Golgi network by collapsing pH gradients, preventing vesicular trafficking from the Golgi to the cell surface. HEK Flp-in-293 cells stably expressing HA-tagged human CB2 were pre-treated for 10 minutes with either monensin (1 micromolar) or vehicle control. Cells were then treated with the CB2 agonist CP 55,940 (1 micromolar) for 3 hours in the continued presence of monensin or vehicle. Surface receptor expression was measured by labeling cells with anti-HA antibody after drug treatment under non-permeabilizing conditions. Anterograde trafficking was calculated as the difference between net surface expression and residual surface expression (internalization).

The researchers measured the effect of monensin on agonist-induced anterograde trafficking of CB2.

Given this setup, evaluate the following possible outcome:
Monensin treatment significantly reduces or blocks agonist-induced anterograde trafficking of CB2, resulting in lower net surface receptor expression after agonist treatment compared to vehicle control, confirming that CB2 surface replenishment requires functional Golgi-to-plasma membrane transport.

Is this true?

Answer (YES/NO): YES